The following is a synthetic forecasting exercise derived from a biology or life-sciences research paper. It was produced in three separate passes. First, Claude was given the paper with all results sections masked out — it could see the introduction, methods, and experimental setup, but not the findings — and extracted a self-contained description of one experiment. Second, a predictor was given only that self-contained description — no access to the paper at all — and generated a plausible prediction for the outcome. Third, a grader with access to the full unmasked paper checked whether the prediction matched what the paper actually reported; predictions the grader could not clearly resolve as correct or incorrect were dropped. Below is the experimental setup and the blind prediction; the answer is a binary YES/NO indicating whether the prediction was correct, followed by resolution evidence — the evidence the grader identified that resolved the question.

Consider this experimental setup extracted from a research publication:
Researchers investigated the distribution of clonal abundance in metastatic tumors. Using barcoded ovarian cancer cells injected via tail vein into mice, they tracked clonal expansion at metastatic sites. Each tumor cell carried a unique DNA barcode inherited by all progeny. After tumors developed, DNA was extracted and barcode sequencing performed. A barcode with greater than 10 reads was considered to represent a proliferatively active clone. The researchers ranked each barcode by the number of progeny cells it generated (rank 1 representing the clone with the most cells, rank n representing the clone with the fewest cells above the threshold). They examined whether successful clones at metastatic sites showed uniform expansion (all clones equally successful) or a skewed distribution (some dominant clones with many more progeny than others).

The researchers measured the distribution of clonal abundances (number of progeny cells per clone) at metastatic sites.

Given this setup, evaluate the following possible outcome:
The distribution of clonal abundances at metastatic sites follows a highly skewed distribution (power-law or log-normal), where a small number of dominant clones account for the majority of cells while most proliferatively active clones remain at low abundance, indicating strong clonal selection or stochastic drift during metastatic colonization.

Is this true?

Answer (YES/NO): YES